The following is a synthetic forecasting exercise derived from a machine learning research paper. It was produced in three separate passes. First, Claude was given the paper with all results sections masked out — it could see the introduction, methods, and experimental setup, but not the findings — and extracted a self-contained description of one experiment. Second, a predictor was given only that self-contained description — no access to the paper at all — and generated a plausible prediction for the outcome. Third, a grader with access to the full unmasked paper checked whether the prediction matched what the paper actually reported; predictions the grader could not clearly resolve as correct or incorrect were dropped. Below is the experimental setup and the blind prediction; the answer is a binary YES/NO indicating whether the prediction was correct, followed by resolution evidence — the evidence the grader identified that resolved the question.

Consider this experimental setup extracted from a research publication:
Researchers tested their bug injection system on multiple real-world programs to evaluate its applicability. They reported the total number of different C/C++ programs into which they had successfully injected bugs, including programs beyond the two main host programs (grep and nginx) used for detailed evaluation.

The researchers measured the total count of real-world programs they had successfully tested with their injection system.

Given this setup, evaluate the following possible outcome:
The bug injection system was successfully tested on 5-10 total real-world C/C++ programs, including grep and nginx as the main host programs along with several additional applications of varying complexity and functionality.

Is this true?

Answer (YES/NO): NO